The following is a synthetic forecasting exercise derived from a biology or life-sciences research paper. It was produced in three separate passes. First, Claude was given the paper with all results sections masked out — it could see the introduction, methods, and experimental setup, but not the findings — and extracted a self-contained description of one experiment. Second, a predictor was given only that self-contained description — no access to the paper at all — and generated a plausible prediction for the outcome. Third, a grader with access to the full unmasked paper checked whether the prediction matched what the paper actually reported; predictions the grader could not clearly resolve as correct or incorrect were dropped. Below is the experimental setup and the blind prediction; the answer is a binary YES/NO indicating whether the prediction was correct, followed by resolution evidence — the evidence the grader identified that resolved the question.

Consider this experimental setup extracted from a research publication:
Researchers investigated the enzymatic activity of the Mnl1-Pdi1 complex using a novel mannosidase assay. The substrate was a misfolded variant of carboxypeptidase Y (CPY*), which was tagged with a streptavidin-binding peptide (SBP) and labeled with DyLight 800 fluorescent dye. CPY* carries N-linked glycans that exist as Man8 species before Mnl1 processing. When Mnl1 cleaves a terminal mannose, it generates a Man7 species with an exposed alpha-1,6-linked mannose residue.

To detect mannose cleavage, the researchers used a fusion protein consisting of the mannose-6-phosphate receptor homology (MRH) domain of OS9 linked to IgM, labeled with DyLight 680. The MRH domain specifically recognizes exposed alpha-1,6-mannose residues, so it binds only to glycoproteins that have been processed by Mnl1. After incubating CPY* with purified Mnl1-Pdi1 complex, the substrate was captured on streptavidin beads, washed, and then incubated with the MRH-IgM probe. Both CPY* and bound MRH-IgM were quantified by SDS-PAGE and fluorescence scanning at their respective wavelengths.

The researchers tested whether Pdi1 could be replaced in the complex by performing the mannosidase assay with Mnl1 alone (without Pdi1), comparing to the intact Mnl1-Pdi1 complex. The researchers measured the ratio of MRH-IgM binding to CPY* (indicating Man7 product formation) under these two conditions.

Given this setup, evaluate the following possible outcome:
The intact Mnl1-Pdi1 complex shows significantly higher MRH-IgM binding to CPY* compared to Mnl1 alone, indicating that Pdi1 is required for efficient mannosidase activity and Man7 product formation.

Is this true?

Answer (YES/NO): NO